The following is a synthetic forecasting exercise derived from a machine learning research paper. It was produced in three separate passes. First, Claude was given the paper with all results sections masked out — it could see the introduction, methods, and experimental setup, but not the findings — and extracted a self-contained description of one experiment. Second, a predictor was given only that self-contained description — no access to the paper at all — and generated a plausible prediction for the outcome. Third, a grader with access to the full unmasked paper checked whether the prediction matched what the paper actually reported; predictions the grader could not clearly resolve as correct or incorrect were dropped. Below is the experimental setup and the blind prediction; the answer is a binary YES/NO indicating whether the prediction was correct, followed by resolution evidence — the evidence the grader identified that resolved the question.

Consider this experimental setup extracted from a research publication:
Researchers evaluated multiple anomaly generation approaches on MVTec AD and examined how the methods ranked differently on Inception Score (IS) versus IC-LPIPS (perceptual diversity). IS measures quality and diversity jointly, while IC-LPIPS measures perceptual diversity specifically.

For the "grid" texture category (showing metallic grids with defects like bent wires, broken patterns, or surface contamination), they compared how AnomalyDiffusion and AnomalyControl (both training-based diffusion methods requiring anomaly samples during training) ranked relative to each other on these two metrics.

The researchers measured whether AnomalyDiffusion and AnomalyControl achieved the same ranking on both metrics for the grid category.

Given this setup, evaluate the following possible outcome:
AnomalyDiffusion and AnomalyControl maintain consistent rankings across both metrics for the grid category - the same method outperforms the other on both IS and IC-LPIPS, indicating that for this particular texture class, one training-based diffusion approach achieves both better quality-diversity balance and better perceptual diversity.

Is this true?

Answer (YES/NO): YES